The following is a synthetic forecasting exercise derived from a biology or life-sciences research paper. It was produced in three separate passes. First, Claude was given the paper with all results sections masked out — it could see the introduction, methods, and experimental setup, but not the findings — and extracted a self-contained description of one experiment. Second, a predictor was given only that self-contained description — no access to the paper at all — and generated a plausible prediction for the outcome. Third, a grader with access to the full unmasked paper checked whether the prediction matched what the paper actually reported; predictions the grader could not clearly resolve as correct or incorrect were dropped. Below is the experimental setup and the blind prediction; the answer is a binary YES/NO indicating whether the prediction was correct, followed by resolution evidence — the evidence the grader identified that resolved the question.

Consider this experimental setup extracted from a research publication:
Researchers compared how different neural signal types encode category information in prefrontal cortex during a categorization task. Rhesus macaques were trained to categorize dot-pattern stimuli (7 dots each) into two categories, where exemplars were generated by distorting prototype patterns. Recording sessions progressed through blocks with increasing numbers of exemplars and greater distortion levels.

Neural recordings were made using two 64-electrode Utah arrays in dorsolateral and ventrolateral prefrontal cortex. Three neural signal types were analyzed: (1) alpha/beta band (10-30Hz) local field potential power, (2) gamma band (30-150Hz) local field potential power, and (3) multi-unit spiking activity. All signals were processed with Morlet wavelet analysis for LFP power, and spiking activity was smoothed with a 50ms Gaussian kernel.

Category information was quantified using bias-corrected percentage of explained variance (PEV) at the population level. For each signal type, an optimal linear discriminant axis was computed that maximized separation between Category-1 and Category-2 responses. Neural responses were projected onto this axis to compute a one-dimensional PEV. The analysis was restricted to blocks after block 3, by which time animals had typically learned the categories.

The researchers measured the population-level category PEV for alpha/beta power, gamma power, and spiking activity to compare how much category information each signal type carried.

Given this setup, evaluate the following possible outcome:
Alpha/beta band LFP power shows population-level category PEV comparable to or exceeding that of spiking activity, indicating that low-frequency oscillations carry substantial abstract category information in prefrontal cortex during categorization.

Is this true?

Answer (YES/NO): NO